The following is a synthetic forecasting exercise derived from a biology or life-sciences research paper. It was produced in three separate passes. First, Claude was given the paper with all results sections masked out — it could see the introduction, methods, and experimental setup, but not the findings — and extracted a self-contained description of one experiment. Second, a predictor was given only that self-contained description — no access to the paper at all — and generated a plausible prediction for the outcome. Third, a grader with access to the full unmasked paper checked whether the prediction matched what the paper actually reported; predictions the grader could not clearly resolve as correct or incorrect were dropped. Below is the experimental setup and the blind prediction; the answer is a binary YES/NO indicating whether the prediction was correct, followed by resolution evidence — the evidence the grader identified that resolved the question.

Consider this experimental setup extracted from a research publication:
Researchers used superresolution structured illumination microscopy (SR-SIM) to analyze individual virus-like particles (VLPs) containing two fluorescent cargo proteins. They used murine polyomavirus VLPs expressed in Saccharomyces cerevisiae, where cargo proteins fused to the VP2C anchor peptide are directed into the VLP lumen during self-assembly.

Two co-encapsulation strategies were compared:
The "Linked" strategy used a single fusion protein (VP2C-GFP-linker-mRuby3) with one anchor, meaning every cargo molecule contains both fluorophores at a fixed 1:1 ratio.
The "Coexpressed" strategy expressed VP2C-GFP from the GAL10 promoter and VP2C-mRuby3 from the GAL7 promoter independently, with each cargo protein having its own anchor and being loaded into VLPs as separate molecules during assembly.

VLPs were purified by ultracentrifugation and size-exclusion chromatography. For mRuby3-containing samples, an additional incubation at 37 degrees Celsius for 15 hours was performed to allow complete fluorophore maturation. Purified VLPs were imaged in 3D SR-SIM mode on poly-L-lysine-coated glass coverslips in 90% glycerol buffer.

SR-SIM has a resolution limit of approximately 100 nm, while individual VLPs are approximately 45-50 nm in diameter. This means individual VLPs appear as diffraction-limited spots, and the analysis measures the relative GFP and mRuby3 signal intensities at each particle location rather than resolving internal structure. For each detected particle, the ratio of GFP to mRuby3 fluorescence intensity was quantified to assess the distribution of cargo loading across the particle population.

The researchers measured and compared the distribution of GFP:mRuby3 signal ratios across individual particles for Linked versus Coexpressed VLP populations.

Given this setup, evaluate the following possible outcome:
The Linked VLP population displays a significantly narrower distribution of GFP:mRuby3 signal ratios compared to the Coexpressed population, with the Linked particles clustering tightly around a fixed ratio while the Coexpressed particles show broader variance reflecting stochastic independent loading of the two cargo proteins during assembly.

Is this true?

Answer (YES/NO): NO